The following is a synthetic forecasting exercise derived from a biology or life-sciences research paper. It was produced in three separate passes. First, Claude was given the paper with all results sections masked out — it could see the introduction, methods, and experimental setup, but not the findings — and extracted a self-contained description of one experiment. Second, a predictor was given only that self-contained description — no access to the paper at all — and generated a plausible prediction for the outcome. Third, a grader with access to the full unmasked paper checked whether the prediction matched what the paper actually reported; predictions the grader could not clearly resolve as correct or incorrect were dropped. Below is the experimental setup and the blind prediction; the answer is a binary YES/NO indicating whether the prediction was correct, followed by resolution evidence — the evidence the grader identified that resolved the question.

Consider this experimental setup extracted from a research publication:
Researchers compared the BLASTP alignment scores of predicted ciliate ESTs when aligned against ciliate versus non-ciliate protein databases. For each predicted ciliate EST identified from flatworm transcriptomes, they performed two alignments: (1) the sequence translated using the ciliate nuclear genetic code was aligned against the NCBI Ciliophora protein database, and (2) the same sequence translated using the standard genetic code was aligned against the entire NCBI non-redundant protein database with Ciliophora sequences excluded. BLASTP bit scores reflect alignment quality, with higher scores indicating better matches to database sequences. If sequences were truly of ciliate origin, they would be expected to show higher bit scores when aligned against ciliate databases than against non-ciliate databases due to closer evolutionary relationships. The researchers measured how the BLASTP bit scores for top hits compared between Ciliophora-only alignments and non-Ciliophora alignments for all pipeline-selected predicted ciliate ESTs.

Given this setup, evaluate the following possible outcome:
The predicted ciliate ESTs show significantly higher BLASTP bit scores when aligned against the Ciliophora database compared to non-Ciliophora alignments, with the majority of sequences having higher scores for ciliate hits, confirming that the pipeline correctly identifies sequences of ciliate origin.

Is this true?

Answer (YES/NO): YES